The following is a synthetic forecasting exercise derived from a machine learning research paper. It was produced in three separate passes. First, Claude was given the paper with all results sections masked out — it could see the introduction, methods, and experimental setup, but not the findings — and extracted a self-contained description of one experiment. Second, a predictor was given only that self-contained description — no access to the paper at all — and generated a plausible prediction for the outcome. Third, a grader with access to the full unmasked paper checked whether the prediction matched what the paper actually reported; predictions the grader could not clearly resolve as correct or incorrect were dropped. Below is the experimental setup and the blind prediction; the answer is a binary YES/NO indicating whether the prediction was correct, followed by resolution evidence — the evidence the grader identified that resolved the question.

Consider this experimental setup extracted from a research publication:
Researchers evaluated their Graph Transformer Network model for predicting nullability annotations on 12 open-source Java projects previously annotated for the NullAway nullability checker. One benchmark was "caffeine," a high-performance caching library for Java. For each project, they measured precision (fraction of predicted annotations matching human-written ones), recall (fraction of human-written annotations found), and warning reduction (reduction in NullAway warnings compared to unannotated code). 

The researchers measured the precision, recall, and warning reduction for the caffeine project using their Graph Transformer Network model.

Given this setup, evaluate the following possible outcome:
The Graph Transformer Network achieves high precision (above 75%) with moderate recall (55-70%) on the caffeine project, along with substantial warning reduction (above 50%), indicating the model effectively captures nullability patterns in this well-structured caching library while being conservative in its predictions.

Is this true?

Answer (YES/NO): NO